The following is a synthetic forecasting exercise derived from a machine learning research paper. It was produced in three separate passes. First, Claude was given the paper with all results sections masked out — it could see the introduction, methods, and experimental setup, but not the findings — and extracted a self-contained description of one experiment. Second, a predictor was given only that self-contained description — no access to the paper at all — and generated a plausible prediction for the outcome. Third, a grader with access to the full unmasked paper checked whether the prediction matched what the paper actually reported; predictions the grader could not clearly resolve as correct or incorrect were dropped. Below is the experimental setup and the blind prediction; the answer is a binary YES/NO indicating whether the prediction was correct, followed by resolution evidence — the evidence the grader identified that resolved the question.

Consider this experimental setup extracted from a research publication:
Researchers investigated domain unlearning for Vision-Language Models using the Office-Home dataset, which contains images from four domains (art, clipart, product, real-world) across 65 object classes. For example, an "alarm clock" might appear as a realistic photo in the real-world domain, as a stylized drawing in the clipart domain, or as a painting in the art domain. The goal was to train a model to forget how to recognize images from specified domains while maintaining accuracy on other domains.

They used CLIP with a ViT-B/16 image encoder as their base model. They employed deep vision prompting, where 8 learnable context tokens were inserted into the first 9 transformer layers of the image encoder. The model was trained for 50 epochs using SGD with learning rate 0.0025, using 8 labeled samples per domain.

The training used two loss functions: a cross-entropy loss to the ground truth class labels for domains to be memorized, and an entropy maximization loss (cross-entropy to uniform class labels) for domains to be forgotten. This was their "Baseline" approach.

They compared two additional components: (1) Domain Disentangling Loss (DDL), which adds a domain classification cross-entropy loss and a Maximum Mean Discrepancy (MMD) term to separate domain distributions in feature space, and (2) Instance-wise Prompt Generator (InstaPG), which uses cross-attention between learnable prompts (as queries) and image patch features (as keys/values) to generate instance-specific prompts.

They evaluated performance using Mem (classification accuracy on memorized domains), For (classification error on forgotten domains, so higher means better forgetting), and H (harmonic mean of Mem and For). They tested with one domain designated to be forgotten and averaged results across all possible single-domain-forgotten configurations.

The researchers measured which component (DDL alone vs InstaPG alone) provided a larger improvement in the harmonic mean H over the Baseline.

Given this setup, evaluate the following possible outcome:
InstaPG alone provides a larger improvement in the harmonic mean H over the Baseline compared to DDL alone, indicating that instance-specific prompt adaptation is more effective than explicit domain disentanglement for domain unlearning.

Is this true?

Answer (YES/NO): NO